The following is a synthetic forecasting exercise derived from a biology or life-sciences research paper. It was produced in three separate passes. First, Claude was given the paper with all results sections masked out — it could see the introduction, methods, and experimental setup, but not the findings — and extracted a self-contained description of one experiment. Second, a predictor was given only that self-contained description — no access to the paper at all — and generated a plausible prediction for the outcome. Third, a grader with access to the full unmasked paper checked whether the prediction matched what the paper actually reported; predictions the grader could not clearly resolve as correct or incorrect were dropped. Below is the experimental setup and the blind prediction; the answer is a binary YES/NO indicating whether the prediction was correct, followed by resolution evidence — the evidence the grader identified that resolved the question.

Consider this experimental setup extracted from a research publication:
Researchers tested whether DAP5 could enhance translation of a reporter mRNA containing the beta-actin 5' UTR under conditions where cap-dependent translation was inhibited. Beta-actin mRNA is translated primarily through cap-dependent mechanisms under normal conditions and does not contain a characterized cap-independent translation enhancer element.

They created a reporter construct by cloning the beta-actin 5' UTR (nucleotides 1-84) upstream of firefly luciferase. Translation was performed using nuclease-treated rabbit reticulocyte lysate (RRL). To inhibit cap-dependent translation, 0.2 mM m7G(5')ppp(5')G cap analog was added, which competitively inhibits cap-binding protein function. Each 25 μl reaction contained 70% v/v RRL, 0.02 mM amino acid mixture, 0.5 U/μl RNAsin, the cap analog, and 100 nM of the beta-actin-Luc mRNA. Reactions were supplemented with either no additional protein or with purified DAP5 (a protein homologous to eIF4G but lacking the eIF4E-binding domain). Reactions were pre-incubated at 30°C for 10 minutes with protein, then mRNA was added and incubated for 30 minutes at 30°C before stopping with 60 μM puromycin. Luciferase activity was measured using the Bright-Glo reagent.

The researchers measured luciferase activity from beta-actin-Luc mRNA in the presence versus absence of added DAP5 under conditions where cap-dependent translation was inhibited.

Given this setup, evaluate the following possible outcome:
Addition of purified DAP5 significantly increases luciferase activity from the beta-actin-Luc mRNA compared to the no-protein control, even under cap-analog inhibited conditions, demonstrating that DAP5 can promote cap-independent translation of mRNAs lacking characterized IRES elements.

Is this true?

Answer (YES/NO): NO